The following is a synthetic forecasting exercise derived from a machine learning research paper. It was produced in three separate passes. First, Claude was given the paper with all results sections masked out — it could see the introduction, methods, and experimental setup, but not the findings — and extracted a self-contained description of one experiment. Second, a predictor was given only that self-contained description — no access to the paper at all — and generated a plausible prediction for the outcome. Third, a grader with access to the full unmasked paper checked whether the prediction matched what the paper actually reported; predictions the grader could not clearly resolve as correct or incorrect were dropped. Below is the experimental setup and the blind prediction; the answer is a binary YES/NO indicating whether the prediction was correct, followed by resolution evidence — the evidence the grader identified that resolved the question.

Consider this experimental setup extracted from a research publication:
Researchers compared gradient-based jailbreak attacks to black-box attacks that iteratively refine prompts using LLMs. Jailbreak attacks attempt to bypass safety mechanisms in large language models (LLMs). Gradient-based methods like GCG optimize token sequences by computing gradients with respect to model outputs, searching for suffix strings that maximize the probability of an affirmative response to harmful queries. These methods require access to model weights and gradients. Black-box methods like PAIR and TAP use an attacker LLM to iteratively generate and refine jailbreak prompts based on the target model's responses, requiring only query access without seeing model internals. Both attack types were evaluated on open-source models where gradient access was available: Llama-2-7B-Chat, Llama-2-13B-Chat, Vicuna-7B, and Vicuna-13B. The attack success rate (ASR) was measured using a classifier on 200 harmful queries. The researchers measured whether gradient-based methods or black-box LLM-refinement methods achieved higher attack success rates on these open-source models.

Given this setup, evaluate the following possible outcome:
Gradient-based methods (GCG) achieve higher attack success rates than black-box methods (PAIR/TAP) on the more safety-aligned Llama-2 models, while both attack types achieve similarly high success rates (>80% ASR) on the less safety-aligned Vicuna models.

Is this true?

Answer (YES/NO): NO